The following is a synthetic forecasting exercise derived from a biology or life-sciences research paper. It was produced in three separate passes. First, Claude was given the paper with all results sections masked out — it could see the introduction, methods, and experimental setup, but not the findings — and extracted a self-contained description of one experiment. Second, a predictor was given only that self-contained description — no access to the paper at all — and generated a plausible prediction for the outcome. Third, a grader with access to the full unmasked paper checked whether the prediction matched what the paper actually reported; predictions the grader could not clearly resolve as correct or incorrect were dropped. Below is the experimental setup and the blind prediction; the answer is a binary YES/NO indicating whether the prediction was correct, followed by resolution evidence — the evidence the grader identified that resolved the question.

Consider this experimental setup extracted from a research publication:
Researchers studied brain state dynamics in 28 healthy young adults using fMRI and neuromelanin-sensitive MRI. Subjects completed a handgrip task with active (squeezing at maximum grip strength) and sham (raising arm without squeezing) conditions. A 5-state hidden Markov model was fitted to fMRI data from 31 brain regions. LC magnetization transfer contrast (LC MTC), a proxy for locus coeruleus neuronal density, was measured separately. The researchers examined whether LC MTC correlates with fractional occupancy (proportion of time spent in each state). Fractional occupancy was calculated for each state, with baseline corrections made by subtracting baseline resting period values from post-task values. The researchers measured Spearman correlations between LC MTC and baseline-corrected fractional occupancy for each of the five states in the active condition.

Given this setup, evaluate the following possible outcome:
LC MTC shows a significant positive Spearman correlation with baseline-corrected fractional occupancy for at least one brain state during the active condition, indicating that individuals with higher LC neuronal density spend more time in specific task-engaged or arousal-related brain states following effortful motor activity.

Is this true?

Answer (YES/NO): NO